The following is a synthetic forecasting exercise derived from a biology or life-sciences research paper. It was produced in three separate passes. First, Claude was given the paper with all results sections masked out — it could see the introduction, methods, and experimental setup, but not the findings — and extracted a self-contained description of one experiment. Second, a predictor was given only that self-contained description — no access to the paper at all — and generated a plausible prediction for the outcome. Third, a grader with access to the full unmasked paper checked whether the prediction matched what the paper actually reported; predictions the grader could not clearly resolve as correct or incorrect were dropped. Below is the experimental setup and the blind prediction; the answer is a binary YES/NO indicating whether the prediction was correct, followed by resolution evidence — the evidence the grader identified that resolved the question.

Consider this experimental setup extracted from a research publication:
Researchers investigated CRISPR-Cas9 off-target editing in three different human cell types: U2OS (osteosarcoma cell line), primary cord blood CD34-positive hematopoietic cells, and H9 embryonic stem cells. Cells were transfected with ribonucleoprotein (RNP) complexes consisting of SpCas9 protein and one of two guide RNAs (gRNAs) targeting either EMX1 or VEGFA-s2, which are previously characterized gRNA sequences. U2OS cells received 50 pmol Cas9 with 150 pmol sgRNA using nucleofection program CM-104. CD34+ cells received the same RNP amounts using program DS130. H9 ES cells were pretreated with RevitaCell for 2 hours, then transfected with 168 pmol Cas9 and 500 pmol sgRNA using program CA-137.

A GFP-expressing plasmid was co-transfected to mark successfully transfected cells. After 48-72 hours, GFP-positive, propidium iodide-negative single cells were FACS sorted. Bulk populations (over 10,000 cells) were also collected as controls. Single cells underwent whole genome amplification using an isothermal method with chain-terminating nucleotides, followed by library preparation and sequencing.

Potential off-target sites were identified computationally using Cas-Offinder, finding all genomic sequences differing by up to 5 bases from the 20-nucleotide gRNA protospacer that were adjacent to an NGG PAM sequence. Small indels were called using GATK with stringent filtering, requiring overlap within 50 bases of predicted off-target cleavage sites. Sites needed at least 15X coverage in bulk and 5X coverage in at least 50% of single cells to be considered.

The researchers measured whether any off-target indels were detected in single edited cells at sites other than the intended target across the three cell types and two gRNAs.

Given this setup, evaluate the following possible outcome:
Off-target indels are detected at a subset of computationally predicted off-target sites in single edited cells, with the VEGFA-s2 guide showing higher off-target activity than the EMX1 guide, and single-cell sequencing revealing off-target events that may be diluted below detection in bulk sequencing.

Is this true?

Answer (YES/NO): YES